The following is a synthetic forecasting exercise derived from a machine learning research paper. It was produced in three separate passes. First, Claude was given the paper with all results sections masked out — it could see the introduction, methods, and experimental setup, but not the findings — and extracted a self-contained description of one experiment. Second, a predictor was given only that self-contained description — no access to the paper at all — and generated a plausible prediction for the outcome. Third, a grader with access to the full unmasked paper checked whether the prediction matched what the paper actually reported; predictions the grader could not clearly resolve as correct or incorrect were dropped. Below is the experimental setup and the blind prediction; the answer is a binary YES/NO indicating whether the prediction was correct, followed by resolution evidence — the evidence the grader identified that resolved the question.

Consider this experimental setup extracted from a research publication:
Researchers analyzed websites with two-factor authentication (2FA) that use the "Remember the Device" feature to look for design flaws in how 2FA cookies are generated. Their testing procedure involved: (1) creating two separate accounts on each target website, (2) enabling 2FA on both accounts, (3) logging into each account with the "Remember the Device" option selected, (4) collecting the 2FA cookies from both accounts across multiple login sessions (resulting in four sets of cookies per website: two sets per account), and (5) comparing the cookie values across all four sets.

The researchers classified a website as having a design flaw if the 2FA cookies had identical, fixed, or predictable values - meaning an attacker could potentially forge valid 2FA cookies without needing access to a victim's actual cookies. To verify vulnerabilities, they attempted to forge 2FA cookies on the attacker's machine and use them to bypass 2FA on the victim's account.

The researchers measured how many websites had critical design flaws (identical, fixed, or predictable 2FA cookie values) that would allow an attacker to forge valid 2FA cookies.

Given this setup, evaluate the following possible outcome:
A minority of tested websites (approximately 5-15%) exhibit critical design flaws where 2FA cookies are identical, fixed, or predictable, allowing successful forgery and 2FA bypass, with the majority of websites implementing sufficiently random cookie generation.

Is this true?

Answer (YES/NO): NO